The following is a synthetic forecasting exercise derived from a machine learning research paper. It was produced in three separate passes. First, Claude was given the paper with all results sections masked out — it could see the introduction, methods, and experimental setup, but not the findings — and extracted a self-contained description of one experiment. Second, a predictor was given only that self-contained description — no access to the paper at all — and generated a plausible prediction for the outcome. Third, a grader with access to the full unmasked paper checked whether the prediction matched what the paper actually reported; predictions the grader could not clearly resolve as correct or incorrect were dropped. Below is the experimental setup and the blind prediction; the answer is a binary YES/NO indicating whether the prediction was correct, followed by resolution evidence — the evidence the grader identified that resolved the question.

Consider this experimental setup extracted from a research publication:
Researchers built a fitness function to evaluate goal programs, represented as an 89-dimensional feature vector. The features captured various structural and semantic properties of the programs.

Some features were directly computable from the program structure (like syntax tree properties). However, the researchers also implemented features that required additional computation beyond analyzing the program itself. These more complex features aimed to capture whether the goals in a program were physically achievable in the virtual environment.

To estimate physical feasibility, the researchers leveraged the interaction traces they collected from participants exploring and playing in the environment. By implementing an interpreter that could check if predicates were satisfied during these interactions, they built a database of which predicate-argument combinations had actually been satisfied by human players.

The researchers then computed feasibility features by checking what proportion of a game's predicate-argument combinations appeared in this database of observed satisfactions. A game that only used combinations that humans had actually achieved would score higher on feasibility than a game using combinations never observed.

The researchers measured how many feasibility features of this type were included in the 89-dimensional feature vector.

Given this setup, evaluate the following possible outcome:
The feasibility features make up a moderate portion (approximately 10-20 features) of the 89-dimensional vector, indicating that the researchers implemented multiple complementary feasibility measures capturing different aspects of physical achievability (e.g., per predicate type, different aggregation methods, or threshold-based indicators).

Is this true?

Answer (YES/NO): NO